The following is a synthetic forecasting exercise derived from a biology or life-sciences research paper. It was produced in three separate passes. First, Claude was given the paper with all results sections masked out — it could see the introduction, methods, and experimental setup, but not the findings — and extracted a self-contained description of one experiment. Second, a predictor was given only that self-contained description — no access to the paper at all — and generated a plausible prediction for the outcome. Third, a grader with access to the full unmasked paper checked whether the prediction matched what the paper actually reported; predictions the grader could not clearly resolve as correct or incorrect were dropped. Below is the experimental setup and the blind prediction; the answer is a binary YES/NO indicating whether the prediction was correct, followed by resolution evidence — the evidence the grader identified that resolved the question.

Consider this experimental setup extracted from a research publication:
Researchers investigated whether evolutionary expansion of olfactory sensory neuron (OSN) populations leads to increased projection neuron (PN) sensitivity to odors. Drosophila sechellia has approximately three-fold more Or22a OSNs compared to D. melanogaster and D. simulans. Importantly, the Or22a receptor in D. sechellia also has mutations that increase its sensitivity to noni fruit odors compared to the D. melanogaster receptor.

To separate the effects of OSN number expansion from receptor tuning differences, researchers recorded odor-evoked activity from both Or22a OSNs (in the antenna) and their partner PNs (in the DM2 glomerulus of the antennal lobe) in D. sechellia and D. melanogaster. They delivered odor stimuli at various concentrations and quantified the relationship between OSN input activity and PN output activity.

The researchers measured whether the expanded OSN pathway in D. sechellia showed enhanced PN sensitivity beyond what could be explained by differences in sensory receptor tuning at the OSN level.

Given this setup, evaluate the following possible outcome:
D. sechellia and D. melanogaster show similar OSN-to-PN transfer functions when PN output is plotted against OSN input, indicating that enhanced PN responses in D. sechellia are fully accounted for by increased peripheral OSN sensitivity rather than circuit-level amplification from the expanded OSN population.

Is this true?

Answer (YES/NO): YES